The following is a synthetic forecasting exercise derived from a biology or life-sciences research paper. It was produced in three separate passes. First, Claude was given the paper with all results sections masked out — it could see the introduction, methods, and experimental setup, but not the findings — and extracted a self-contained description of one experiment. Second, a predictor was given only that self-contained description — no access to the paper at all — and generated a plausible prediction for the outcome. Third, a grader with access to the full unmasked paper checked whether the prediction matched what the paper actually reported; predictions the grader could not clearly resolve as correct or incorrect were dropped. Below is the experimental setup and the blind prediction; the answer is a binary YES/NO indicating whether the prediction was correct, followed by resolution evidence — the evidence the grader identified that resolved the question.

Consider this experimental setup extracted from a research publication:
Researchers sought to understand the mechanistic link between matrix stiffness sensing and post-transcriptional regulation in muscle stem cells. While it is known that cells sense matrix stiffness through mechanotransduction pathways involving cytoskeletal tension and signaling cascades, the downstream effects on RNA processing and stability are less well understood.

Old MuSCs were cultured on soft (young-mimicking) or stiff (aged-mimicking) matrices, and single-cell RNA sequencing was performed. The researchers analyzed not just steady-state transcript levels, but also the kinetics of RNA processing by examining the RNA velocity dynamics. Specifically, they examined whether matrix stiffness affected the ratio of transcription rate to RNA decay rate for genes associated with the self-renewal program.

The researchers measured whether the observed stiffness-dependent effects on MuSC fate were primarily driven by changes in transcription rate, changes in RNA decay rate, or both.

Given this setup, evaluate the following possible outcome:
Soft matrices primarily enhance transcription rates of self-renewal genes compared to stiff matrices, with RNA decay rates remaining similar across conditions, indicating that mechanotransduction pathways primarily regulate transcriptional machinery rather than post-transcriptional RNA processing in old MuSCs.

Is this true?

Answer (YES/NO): NO